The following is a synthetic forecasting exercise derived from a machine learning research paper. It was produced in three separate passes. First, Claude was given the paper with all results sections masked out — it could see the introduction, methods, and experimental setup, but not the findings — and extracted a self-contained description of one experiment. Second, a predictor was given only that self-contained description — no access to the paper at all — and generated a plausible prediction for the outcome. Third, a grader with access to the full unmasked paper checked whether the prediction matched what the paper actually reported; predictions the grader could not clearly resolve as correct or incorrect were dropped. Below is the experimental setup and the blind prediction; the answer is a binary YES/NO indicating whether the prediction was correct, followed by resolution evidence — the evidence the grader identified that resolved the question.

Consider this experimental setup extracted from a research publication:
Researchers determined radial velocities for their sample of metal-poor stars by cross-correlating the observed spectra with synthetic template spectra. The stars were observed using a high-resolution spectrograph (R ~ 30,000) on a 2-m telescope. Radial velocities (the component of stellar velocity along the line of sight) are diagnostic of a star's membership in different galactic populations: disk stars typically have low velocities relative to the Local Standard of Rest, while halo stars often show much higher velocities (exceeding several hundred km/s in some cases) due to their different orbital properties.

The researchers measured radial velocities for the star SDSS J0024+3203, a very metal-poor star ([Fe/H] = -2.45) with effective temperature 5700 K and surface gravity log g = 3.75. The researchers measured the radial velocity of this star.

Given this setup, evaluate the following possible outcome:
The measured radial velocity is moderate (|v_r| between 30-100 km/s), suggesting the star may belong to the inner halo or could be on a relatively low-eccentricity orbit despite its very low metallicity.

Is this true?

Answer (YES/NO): NO